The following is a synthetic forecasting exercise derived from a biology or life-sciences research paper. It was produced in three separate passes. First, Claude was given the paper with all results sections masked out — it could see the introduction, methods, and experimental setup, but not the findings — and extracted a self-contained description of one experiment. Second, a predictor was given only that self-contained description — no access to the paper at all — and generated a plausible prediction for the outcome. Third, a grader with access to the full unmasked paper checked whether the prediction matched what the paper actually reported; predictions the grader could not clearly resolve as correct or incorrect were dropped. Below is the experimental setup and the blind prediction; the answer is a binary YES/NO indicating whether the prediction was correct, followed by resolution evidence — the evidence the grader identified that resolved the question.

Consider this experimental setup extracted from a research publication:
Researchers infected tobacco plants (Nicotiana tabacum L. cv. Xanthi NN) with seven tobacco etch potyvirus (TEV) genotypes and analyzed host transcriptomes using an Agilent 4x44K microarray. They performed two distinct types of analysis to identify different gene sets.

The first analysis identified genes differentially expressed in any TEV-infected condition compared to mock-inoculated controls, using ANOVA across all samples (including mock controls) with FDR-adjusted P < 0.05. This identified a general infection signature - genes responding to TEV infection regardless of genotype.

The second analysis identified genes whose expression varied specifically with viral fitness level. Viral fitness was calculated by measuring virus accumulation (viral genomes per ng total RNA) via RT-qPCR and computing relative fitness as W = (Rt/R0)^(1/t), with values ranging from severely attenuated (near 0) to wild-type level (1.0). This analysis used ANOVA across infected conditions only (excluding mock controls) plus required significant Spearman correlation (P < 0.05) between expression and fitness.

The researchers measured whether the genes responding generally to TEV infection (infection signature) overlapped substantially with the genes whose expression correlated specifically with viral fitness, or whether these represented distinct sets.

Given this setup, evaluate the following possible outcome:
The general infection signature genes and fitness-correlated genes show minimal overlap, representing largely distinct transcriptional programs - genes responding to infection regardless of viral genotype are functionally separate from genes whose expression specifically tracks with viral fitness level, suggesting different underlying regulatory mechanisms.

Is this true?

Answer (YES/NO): YES